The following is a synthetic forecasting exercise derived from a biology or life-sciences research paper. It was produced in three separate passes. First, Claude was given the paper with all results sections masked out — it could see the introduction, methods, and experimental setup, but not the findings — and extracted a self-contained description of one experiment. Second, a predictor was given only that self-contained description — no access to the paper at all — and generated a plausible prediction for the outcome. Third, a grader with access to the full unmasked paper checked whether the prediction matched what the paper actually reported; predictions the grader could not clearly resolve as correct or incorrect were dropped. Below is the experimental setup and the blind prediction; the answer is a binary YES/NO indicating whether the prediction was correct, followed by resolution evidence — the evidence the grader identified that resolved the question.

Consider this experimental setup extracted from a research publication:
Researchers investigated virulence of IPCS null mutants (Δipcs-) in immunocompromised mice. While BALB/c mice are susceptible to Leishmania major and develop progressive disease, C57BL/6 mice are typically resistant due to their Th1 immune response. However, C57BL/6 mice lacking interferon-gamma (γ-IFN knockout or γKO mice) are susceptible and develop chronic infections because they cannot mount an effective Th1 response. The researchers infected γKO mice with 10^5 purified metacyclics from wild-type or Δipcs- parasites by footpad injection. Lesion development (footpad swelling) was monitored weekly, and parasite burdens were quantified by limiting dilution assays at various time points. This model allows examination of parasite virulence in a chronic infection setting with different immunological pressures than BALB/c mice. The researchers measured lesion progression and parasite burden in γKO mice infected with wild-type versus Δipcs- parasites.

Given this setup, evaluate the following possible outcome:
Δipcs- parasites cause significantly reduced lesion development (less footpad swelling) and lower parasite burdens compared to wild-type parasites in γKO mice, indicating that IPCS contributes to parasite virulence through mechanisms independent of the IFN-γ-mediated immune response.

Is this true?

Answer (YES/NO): NO